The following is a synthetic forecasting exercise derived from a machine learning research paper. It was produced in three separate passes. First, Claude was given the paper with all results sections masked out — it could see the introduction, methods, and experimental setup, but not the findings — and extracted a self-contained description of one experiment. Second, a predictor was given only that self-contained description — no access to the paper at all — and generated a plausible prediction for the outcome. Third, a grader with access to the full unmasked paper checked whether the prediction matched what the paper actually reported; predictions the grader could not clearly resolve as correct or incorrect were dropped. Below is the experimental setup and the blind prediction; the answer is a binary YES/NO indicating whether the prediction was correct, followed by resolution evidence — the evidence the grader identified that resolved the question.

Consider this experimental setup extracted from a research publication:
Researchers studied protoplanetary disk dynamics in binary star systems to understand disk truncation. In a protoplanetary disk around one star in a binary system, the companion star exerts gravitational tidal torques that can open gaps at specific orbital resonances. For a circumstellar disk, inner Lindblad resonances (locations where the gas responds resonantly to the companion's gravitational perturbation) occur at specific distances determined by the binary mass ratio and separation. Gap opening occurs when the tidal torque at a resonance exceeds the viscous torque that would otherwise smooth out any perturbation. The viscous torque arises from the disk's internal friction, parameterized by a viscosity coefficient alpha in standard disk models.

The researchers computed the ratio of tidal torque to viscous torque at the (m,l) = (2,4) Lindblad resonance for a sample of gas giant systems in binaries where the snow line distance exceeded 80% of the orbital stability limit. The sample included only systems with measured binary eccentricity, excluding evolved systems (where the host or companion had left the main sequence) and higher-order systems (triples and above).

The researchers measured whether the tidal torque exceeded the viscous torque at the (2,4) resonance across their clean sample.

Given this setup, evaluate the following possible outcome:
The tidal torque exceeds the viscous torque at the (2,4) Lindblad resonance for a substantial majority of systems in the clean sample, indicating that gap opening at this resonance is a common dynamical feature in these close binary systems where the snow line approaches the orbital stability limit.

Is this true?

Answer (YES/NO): YES